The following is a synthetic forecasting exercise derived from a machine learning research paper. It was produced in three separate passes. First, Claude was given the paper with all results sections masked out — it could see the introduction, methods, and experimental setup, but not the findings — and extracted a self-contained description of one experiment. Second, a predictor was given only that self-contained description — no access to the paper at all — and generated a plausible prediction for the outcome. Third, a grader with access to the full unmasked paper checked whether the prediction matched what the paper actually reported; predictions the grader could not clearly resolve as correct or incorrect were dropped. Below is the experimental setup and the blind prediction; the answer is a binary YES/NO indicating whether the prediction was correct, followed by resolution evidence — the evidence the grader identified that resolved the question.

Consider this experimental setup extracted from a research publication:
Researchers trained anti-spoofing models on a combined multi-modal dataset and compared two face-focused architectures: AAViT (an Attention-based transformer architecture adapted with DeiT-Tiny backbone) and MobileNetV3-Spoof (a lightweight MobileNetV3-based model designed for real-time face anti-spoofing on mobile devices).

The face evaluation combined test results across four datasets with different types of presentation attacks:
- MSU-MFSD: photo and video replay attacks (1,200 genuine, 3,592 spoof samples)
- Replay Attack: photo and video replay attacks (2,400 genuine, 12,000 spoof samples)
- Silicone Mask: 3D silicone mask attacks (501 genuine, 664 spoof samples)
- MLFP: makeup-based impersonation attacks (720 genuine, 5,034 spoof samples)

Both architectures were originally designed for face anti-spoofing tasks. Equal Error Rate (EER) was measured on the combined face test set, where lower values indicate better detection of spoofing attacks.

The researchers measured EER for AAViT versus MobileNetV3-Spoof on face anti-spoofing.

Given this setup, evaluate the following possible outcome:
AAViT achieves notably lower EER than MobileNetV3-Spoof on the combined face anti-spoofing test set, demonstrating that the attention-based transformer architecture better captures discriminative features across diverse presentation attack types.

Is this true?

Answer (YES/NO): NO